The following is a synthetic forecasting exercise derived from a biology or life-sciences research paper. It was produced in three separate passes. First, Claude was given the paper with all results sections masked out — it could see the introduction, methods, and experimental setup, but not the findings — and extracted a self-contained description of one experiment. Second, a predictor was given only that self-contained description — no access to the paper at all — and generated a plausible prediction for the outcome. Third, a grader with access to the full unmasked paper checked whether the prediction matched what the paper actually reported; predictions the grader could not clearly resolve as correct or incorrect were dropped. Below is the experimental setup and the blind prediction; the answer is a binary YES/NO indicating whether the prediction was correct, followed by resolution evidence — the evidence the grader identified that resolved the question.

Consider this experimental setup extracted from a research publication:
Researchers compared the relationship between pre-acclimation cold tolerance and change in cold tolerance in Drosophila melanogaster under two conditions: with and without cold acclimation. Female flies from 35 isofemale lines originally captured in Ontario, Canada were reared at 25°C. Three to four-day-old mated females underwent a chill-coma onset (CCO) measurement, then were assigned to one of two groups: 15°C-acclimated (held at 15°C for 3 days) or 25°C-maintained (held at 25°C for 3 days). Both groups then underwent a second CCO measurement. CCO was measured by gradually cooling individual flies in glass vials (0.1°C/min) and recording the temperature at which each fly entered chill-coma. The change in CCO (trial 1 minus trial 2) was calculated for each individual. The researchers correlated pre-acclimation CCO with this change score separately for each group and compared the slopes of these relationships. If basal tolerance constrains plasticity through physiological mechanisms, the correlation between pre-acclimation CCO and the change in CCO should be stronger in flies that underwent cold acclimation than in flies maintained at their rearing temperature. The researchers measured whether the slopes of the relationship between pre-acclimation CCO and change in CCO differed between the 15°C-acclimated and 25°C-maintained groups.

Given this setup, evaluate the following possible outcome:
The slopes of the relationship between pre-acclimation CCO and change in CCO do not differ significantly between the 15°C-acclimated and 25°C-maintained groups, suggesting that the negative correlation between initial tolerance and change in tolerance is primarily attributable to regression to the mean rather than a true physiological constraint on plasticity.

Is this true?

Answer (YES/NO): YES